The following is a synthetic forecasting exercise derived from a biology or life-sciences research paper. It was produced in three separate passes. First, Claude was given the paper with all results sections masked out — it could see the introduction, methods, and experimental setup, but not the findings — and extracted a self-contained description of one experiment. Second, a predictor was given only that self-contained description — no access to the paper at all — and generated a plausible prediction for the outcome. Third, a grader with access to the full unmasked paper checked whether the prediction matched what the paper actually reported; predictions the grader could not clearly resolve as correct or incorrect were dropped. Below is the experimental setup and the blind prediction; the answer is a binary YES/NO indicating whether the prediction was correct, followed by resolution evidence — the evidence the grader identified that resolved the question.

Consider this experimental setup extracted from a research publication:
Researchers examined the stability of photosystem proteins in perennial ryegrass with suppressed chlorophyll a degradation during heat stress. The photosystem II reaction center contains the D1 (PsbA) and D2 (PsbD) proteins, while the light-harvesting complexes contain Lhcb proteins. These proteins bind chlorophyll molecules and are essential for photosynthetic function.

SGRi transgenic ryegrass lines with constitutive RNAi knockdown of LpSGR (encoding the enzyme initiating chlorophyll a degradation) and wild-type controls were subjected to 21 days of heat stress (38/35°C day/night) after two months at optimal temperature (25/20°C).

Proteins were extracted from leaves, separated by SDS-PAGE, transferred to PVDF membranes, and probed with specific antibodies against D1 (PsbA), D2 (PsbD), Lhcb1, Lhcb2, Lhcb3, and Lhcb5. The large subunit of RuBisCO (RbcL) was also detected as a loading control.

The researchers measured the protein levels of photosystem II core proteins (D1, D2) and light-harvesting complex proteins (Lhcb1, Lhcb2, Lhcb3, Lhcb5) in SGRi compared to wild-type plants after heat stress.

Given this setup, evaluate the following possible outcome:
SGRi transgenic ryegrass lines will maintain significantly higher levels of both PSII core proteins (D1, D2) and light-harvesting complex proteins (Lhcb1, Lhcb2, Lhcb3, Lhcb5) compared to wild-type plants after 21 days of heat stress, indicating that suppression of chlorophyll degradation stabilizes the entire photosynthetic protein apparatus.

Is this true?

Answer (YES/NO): NO